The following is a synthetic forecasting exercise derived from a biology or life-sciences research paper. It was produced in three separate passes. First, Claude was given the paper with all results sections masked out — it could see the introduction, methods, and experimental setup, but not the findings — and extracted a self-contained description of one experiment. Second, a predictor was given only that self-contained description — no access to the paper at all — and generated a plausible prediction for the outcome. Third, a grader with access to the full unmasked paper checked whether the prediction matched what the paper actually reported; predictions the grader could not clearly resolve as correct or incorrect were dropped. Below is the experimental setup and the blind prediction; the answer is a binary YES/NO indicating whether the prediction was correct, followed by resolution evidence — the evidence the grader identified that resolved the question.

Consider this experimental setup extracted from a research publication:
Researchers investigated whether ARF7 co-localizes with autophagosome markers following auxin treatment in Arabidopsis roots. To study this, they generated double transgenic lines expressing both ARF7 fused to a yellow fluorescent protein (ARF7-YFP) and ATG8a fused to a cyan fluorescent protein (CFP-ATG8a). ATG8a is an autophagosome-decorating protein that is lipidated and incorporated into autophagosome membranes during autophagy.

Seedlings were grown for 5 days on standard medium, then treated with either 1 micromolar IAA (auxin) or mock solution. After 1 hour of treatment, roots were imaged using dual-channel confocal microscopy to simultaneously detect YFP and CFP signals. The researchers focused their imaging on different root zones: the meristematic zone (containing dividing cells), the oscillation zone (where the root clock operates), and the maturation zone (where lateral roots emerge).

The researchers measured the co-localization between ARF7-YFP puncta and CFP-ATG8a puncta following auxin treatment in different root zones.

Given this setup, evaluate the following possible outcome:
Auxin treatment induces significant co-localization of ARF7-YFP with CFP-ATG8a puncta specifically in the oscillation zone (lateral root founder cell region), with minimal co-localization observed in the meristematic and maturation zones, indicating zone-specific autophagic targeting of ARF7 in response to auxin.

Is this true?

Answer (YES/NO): NO